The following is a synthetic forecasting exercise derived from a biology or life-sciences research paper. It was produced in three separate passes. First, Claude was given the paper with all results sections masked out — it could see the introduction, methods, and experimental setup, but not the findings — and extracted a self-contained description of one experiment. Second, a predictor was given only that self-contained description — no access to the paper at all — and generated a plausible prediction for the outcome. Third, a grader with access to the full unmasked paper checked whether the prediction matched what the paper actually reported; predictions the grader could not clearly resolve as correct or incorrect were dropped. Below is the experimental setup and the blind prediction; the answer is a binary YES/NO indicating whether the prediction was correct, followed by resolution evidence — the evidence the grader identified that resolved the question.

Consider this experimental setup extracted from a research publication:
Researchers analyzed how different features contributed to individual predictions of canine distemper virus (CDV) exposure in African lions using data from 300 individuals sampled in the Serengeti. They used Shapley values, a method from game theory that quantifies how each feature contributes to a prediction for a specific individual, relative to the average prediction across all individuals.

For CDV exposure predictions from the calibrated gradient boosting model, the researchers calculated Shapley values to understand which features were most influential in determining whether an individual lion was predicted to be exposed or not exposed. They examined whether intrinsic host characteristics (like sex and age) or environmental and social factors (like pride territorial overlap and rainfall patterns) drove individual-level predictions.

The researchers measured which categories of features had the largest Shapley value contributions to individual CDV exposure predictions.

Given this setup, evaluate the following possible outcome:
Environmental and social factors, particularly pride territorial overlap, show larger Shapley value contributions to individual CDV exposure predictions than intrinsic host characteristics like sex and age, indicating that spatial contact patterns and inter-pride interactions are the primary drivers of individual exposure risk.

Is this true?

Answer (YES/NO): YES